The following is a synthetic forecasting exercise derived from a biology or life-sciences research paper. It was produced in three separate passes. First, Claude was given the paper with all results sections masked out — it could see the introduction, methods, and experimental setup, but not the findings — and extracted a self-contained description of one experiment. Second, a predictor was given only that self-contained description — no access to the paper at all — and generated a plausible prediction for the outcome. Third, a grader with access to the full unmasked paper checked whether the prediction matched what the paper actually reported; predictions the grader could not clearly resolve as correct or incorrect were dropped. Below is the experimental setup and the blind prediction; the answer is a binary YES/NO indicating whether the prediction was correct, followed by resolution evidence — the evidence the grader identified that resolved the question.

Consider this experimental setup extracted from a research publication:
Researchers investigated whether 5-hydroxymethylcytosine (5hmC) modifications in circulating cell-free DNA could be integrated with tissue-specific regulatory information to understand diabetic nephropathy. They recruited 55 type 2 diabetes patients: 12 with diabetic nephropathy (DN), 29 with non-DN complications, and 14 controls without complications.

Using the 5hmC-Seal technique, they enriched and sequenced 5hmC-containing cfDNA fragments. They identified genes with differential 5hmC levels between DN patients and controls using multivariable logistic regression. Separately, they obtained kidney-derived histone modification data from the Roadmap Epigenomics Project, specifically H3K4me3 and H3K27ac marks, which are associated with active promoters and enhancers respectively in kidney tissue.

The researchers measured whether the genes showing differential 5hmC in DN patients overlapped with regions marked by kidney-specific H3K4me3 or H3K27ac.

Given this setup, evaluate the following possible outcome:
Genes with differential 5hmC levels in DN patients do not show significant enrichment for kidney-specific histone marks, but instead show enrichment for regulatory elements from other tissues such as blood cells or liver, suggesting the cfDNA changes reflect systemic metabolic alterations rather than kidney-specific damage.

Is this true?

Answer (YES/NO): NO